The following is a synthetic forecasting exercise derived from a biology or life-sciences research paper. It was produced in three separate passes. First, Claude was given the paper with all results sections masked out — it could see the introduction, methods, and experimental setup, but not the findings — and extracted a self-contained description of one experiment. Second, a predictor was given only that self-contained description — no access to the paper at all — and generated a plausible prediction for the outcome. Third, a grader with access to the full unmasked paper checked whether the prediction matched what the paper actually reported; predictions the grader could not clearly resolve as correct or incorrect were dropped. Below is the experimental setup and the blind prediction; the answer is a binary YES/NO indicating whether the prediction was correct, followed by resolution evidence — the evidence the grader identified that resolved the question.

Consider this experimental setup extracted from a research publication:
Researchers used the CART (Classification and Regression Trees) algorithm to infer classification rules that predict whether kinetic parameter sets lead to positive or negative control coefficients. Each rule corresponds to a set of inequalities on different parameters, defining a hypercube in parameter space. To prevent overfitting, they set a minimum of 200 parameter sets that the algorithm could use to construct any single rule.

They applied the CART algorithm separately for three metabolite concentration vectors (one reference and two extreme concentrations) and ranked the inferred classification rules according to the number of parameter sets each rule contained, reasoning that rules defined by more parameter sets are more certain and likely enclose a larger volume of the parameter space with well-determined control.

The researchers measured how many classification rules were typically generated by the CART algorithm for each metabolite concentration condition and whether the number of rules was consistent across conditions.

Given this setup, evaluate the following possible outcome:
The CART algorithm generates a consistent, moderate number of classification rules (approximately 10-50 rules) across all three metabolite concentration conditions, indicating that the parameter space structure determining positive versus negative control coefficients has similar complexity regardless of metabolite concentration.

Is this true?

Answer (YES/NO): NO